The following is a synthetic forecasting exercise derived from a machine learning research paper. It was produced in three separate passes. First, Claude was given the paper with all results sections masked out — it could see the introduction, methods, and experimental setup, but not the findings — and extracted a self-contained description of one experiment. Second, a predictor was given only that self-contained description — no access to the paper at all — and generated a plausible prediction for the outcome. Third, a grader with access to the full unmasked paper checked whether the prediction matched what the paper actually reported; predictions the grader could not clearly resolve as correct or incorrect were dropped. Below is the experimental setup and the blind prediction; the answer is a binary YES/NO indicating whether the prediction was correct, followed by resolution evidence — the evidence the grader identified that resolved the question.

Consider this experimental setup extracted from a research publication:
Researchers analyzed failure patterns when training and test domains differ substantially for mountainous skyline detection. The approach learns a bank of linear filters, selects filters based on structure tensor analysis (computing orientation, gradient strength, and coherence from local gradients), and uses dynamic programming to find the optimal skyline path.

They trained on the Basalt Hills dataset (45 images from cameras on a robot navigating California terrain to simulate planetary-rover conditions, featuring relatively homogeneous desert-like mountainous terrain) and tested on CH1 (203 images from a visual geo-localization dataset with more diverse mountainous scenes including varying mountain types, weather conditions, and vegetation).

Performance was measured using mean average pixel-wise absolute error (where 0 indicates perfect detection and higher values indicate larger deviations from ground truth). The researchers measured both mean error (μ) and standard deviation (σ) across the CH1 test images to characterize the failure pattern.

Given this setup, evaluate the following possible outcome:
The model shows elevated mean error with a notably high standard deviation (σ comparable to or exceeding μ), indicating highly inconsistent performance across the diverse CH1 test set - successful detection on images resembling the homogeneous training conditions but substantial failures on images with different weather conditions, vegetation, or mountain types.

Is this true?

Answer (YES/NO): YES